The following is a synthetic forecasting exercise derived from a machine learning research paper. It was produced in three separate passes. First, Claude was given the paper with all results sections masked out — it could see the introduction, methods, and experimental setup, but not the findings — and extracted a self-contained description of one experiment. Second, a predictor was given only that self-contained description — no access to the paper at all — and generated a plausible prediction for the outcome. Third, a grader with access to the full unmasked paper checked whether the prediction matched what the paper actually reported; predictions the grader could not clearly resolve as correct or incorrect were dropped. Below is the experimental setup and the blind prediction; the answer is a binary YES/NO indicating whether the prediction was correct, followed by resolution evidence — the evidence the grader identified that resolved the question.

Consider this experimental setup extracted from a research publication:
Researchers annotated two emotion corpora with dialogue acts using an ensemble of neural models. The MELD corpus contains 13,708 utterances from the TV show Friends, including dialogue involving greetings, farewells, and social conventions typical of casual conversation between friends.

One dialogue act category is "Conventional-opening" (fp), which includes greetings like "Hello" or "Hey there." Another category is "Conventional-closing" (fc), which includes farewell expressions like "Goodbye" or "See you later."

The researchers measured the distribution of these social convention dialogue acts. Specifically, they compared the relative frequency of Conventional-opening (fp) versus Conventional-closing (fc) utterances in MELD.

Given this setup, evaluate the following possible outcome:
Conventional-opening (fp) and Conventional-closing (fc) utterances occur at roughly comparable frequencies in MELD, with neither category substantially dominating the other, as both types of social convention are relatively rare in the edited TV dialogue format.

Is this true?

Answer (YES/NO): NO